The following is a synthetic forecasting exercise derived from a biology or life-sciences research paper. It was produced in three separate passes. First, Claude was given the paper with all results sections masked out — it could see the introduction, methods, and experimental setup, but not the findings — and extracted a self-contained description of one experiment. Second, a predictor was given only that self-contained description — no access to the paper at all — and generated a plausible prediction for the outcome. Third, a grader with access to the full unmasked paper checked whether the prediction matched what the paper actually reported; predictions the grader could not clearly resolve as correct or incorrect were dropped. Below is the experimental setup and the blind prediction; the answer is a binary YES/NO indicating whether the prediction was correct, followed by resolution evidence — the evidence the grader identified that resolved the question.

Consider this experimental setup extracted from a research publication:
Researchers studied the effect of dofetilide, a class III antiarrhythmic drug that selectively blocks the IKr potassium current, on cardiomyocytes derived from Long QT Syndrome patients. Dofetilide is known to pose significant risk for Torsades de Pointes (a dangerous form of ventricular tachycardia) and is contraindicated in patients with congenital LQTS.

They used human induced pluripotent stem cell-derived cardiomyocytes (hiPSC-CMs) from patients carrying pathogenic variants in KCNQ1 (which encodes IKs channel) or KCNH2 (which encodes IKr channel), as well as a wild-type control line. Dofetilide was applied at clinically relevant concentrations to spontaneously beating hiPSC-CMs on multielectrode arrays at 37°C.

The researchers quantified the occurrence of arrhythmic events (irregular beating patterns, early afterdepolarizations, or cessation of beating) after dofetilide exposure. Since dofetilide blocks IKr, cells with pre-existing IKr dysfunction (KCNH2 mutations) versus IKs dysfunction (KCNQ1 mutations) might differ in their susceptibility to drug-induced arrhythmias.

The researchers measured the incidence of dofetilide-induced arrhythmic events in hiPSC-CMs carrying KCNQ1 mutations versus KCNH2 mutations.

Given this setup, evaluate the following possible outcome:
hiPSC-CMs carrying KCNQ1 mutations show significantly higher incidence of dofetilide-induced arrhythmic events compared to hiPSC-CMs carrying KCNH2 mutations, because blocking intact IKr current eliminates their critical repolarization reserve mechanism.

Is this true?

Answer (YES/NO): NO